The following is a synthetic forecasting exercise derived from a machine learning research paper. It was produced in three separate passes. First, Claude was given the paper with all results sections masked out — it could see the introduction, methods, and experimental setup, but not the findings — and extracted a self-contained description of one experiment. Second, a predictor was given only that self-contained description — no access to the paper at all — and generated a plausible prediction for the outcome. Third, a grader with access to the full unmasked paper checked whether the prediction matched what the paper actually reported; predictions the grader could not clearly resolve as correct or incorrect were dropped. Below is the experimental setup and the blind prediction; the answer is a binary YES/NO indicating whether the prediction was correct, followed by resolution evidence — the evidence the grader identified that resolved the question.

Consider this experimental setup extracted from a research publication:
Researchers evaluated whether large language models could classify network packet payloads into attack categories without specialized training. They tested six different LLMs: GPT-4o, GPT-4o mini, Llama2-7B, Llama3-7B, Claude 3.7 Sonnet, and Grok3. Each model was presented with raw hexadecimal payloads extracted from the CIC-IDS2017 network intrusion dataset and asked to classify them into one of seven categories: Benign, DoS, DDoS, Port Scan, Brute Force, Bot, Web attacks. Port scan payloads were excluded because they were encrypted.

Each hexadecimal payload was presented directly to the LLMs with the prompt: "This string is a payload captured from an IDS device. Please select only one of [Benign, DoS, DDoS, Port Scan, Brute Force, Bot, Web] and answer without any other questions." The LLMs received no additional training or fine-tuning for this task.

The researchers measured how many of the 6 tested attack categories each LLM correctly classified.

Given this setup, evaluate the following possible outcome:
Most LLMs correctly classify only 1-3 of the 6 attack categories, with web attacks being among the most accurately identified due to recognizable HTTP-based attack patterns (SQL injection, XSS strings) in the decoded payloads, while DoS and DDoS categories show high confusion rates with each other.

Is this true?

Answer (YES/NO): NO